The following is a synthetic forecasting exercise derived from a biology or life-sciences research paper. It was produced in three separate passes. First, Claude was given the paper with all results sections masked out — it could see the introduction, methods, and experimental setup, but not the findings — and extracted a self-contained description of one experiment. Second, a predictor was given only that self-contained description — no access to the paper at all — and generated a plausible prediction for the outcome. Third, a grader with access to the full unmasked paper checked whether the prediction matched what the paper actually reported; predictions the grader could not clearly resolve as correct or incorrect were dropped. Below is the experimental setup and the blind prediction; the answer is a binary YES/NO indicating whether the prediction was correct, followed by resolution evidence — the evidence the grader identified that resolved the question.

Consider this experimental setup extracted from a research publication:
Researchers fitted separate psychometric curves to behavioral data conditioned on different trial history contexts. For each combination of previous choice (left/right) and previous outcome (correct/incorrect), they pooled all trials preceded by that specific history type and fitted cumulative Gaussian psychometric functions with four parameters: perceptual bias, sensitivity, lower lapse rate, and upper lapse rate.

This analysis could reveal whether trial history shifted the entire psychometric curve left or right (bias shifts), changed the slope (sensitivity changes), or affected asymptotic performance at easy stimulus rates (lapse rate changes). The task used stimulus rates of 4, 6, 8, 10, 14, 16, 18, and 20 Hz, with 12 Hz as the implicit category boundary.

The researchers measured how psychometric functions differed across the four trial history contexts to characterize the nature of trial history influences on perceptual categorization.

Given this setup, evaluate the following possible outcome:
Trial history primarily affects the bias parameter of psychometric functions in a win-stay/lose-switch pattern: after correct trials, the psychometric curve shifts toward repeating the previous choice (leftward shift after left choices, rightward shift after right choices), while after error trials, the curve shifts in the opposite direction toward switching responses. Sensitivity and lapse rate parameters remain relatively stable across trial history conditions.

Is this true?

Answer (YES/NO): NO